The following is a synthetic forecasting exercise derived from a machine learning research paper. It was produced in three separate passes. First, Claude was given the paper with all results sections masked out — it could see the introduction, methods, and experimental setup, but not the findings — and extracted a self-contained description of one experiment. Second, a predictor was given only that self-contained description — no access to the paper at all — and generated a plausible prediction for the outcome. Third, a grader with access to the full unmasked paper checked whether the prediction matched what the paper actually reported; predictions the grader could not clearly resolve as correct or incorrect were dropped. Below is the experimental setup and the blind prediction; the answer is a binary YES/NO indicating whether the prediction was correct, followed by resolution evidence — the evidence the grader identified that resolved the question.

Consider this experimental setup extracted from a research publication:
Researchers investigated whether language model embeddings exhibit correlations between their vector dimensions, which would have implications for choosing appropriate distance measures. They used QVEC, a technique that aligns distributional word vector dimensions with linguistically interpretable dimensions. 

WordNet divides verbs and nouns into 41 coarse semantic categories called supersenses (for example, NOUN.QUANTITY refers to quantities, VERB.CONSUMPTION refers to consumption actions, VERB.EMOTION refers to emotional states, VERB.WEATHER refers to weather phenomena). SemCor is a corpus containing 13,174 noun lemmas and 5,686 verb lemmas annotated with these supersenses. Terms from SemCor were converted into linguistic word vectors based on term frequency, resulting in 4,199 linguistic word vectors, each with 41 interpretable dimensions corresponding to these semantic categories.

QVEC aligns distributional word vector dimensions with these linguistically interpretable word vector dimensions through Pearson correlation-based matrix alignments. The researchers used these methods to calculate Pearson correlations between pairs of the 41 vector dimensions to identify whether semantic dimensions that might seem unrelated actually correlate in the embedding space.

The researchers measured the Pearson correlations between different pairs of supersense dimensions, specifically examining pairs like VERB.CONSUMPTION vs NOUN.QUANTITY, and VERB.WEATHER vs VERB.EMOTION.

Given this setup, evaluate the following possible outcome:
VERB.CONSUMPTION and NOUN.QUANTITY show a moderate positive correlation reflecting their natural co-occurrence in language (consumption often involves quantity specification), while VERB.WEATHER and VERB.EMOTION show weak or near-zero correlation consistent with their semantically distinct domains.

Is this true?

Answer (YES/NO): NO